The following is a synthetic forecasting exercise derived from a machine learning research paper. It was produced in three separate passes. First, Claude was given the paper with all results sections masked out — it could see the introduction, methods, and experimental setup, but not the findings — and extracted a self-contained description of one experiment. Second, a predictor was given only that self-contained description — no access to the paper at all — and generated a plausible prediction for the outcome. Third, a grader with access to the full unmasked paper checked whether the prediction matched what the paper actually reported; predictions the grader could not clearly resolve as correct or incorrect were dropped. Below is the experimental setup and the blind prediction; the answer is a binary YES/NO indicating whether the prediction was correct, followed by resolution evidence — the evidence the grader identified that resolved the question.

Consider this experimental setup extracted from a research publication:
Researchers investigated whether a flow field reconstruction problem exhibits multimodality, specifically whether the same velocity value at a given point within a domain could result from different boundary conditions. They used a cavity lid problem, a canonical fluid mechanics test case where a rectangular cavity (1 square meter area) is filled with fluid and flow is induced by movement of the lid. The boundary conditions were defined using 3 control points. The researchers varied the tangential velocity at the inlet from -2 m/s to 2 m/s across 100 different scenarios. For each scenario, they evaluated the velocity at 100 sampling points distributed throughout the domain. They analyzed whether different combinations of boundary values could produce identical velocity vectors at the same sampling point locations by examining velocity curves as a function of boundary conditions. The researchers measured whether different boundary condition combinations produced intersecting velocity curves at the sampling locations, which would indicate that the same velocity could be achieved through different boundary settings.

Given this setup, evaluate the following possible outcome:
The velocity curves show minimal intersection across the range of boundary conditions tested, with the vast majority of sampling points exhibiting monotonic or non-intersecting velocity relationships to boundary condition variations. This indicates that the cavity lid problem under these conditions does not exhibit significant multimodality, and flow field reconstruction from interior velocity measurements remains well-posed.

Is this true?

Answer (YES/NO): NO